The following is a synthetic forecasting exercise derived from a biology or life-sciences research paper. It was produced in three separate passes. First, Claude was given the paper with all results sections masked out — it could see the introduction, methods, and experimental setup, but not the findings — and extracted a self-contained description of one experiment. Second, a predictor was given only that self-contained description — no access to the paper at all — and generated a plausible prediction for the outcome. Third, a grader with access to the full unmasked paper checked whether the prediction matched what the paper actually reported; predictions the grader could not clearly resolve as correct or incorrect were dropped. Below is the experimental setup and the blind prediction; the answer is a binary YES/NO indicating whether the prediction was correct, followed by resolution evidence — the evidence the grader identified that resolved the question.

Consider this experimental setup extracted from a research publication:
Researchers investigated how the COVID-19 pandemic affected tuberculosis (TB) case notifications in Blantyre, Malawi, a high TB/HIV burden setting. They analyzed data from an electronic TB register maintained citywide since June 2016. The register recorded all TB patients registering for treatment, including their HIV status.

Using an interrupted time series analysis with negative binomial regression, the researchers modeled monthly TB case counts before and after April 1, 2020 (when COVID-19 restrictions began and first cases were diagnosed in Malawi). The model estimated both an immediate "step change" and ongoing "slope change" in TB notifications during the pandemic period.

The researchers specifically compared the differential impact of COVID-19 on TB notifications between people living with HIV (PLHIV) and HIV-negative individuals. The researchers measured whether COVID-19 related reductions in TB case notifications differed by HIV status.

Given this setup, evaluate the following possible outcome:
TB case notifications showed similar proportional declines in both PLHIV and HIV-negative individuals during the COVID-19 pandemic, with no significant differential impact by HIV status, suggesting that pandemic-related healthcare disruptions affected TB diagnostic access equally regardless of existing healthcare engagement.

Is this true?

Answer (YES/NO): NO